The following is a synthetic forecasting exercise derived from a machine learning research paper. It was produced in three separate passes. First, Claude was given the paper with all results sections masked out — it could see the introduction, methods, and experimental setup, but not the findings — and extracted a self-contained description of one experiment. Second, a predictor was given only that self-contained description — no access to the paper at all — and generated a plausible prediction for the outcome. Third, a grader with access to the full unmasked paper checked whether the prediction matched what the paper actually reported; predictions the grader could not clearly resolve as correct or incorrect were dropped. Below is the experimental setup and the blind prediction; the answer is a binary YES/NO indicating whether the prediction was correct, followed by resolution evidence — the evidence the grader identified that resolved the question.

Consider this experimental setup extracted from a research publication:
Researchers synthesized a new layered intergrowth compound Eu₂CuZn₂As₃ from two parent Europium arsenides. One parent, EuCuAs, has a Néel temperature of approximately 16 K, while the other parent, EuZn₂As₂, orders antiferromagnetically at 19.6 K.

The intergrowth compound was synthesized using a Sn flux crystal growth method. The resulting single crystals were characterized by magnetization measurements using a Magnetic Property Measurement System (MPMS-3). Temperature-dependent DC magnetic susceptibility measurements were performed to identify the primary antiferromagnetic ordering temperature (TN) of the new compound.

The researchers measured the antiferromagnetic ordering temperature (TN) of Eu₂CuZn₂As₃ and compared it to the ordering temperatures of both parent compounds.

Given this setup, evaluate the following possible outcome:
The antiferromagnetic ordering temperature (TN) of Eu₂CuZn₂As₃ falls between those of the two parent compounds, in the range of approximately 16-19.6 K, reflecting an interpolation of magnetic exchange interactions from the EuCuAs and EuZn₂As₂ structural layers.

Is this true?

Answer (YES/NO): YES